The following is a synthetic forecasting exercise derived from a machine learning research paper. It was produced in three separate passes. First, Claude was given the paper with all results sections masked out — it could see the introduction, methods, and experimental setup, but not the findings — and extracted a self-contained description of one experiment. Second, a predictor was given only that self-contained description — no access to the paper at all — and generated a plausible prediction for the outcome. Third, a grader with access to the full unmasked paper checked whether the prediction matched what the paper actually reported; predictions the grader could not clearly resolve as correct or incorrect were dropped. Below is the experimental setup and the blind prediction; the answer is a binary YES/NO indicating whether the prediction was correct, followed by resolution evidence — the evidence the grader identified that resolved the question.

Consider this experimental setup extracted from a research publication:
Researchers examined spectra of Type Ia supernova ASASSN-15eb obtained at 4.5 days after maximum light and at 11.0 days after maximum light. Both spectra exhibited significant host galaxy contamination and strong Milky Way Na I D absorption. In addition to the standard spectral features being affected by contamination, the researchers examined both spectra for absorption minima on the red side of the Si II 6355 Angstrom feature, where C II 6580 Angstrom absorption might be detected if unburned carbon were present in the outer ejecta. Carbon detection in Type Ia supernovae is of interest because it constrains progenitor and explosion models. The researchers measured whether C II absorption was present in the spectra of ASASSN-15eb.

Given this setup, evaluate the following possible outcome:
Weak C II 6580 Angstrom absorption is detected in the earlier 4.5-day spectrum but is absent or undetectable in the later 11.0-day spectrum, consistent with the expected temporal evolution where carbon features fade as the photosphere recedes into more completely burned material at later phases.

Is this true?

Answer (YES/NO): NO